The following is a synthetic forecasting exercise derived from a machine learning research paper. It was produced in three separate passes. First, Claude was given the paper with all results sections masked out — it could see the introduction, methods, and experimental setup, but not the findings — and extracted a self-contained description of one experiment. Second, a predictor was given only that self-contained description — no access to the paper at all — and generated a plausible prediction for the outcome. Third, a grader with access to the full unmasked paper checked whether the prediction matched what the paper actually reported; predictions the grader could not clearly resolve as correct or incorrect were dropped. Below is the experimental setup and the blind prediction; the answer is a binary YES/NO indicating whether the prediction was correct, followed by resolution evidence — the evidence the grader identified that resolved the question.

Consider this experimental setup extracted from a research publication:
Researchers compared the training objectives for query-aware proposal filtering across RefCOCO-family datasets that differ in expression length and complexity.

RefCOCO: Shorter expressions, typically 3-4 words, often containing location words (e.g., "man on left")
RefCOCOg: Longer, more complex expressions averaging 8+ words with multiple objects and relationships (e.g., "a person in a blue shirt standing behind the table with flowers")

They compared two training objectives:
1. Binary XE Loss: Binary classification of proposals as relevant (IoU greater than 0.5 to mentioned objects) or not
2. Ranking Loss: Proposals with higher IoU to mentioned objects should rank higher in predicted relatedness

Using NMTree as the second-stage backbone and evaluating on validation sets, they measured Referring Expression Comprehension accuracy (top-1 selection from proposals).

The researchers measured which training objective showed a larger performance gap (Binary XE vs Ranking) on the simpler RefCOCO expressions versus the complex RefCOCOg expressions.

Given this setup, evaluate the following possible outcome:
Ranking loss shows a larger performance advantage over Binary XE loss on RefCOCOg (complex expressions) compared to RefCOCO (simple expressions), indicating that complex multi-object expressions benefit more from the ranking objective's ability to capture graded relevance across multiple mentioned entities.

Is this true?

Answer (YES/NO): NO